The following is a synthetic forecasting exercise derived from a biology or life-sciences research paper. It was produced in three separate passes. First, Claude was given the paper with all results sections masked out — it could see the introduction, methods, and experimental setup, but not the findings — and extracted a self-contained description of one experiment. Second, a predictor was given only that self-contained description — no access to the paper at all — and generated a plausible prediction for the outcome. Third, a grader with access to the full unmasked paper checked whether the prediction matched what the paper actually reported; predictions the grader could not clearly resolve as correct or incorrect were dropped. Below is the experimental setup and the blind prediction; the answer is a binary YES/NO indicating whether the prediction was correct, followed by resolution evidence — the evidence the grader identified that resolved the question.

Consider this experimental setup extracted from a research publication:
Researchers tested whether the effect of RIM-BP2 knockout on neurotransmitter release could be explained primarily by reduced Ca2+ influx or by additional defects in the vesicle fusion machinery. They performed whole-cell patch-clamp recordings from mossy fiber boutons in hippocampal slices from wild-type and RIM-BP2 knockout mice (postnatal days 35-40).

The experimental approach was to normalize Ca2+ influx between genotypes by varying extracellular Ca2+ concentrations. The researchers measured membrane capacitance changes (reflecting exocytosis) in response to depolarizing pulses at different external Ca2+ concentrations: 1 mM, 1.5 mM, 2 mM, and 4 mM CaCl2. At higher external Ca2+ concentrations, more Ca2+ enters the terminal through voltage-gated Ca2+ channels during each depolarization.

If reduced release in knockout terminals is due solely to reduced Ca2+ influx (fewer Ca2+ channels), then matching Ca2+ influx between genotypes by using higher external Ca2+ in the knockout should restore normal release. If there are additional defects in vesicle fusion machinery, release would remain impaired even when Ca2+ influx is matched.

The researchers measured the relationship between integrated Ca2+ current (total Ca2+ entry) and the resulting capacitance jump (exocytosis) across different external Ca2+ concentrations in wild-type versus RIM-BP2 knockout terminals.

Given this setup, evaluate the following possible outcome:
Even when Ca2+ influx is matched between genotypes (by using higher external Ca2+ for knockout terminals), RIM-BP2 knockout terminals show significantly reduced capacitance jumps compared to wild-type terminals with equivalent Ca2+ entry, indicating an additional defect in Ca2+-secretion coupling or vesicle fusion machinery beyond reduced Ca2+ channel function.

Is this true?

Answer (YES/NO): NO